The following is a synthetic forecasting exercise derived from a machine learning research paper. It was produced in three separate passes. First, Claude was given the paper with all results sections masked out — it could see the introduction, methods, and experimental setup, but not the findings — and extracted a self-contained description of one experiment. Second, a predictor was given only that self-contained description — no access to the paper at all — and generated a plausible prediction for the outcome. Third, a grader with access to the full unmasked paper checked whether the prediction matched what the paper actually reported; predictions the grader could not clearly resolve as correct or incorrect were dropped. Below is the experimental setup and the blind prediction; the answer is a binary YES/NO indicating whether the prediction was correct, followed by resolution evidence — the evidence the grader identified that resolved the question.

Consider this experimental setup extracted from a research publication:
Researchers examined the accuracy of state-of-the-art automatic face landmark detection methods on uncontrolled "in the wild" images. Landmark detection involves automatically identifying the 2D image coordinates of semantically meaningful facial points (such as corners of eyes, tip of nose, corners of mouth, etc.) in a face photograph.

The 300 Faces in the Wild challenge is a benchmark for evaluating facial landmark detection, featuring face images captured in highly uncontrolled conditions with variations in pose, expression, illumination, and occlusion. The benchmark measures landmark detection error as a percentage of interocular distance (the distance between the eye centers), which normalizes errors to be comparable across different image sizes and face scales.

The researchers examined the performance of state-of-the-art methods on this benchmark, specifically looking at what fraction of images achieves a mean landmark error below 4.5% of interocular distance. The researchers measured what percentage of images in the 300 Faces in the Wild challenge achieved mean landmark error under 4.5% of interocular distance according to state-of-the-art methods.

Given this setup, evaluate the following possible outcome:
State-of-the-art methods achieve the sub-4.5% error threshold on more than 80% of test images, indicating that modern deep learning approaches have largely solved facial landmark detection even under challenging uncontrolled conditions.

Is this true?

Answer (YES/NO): NO